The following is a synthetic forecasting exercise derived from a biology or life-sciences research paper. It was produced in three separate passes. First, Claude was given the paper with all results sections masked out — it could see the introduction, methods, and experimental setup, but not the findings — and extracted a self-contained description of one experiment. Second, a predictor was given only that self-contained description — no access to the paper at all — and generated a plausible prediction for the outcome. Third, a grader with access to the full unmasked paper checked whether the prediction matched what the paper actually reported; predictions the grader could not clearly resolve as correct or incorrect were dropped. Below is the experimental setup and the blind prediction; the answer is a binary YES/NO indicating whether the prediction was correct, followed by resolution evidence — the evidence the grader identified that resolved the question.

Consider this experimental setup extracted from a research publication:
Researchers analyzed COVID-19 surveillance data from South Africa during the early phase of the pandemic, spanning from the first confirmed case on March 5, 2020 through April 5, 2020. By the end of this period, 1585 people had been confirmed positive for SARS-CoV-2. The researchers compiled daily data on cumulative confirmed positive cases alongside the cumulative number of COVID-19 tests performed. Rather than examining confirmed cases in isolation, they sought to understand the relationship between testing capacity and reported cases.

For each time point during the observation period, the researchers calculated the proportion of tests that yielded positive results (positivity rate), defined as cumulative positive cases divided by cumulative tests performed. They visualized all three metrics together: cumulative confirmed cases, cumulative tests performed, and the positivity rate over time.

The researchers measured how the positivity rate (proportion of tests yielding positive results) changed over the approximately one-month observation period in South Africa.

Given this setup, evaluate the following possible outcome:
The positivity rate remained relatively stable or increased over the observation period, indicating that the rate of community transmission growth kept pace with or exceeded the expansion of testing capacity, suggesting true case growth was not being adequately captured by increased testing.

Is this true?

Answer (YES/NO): YES